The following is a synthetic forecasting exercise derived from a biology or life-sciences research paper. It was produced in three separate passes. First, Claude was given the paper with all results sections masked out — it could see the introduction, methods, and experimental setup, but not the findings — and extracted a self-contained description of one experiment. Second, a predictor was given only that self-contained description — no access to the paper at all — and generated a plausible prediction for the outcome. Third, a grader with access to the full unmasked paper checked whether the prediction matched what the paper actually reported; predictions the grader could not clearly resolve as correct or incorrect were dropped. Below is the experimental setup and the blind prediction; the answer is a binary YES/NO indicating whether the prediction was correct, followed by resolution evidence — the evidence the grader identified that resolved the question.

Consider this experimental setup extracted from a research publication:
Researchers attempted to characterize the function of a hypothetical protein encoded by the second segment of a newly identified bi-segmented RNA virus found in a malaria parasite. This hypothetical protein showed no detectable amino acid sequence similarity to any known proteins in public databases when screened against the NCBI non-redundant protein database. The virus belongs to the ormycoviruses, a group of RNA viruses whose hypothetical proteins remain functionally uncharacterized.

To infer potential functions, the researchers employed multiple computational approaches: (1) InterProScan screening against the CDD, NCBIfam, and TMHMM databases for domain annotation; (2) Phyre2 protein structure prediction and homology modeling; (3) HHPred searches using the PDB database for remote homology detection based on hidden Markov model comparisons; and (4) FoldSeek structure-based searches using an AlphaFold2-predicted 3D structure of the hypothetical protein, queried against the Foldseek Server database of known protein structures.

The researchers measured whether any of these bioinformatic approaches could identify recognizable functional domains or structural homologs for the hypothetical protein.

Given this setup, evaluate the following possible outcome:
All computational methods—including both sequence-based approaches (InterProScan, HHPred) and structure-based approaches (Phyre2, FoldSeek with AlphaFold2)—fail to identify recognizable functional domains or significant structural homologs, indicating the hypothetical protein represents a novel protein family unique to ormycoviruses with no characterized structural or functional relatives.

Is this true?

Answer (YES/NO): YES